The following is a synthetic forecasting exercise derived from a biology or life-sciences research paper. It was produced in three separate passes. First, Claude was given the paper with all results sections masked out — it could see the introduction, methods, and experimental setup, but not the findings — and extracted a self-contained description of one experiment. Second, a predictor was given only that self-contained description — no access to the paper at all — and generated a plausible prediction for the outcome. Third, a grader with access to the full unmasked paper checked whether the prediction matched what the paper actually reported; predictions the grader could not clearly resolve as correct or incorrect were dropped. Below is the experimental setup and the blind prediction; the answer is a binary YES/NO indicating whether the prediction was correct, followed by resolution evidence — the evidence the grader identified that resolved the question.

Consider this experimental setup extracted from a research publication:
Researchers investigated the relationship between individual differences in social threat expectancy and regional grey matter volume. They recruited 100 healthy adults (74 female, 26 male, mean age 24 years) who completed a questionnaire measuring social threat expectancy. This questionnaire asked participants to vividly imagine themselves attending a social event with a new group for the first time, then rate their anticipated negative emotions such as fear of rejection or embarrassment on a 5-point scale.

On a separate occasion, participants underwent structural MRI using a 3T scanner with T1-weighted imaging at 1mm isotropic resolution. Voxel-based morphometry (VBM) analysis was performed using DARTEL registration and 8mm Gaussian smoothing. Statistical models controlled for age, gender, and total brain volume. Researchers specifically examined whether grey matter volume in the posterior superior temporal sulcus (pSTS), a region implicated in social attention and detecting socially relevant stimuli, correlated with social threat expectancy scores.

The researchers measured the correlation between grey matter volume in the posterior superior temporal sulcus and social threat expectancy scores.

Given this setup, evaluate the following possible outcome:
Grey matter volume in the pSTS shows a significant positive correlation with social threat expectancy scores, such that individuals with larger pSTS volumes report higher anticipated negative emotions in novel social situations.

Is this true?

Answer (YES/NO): YES